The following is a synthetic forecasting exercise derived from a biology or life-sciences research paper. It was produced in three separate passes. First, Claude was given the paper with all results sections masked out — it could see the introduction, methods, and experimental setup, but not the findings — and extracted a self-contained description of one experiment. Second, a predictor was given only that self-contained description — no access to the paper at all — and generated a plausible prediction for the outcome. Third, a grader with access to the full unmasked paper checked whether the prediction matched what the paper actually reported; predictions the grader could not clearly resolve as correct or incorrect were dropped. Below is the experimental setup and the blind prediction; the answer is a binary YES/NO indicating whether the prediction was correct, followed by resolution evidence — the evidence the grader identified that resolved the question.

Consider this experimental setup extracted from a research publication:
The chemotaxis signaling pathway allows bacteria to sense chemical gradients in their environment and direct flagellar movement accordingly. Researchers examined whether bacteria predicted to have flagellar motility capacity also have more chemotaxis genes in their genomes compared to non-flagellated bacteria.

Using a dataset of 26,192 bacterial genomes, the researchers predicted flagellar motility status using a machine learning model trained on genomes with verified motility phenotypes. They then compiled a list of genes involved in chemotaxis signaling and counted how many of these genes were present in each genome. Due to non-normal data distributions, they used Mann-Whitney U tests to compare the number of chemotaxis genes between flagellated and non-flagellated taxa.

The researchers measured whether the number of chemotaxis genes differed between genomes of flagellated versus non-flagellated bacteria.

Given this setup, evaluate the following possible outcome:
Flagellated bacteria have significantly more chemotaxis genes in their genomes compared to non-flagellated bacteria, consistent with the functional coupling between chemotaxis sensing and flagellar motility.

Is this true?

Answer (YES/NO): YES